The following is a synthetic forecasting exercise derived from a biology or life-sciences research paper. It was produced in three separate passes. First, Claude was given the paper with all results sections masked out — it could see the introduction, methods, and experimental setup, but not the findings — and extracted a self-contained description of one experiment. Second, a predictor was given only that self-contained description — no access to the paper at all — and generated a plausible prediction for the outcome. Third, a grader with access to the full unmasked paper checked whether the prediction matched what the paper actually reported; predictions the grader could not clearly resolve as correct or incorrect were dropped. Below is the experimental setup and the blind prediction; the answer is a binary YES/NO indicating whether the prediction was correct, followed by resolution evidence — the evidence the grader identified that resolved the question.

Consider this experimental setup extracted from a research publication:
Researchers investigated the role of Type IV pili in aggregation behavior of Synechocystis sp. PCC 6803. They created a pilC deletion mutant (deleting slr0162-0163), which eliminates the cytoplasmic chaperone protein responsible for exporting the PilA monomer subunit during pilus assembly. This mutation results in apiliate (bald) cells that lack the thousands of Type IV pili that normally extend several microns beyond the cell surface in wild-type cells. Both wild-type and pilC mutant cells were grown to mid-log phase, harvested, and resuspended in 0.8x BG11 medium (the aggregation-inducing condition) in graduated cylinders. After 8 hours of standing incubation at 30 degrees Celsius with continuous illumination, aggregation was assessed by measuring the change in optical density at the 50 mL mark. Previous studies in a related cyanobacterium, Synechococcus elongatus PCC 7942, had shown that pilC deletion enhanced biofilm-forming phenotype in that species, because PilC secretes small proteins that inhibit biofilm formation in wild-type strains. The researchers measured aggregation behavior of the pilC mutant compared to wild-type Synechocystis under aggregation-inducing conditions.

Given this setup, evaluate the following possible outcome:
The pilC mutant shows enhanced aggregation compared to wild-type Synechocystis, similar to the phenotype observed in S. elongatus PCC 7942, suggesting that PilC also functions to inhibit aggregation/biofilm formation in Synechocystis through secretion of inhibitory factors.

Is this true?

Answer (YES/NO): NO